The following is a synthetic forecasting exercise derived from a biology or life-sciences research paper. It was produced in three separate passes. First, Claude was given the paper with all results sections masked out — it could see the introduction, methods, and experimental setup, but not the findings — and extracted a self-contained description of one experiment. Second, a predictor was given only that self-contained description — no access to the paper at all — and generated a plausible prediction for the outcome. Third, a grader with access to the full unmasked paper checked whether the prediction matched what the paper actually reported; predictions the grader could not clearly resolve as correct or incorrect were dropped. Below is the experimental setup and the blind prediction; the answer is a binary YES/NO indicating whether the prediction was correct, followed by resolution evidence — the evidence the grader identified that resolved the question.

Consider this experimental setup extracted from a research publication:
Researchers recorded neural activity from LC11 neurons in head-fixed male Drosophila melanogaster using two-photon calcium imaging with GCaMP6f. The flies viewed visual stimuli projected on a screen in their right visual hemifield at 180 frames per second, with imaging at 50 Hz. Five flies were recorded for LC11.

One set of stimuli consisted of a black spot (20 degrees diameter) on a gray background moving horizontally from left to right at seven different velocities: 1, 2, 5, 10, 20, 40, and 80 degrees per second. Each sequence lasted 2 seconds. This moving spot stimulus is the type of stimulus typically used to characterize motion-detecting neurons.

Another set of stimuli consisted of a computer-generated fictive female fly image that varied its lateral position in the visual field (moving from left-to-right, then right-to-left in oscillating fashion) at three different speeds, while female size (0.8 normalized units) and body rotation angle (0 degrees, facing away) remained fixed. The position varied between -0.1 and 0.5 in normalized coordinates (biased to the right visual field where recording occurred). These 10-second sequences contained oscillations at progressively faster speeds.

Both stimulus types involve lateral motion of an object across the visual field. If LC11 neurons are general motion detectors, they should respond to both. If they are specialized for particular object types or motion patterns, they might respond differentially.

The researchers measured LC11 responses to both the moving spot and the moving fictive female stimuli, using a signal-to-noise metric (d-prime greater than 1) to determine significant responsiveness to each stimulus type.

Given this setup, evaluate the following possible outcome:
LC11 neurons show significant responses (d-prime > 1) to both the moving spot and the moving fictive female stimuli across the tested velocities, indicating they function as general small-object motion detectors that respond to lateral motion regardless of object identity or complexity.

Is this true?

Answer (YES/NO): YES